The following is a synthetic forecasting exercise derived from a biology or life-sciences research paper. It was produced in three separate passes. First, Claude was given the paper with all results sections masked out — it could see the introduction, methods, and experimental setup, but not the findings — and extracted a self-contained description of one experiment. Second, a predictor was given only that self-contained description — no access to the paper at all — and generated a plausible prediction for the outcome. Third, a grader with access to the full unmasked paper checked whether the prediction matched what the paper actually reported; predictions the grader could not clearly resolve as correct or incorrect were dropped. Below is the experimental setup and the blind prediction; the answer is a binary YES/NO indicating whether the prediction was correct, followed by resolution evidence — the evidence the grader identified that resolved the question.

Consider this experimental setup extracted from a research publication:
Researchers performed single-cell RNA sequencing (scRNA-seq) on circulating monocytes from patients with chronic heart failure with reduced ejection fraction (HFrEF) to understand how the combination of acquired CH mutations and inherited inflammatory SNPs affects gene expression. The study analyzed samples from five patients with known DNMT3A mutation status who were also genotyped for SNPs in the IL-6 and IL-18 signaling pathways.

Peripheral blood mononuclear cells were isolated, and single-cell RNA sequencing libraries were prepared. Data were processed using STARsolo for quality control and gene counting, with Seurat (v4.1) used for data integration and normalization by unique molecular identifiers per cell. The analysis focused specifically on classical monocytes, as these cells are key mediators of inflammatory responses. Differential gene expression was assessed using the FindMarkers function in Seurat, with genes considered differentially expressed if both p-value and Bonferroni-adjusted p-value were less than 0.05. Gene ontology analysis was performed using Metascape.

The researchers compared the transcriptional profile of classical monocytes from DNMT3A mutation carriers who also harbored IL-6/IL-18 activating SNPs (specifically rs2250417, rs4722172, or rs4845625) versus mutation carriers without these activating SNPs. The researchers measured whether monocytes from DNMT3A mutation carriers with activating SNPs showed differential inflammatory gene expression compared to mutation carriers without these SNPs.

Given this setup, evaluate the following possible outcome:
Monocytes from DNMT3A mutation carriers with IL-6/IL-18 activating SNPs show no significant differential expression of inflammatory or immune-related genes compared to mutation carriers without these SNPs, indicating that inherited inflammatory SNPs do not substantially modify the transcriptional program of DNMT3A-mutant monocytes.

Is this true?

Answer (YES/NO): NO